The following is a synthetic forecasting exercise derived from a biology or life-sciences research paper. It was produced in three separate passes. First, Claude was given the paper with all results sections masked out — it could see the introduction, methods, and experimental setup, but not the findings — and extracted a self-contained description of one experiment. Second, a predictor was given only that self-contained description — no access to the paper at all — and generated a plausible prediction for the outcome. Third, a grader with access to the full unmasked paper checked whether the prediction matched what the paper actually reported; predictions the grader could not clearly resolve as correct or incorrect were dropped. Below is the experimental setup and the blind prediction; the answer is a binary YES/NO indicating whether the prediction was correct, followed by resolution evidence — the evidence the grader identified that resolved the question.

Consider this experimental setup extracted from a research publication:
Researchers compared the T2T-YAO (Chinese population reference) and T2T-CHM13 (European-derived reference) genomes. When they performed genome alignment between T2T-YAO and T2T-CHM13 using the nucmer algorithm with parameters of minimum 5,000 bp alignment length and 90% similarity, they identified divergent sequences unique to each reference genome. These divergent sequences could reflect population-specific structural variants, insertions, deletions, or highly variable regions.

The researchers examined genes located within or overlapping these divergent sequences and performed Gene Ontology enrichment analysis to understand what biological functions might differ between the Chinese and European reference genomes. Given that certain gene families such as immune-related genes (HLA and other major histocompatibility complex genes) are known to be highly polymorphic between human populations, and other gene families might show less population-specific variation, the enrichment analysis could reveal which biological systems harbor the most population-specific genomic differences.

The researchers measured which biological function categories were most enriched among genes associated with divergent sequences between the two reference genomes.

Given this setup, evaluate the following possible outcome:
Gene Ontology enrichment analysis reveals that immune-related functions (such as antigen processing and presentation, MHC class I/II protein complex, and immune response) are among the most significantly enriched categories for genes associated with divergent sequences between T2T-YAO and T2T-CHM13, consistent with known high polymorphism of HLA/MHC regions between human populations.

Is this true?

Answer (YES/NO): NO